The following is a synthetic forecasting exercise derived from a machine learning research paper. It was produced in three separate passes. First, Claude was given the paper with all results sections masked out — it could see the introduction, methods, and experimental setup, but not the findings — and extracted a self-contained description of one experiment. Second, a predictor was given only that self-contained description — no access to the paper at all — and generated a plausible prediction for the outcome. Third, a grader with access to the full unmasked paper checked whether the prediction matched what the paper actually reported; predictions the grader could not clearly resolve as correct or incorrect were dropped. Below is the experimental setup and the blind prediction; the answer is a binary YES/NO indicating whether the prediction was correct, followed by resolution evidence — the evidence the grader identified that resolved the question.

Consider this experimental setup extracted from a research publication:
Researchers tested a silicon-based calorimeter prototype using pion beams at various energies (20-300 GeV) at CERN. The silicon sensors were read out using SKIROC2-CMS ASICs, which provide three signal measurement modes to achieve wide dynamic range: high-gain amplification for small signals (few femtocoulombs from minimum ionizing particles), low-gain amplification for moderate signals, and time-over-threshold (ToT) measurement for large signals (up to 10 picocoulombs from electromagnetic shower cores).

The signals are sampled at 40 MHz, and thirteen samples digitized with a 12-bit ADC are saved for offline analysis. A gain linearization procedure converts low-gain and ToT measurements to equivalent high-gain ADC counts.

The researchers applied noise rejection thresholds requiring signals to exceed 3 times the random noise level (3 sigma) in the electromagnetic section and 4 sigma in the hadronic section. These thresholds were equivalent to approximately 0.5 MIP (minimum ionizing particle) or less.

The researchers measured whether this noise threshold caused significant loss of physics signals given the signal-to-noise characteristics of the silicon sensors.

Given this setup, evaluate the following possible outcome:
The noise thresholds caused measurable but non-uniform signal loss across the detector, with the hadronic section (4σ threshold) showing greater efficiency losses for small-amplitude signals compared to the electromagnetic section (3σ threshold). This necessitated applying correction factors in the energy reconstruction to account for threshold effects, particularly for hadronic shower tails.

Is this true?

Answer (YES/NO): NO